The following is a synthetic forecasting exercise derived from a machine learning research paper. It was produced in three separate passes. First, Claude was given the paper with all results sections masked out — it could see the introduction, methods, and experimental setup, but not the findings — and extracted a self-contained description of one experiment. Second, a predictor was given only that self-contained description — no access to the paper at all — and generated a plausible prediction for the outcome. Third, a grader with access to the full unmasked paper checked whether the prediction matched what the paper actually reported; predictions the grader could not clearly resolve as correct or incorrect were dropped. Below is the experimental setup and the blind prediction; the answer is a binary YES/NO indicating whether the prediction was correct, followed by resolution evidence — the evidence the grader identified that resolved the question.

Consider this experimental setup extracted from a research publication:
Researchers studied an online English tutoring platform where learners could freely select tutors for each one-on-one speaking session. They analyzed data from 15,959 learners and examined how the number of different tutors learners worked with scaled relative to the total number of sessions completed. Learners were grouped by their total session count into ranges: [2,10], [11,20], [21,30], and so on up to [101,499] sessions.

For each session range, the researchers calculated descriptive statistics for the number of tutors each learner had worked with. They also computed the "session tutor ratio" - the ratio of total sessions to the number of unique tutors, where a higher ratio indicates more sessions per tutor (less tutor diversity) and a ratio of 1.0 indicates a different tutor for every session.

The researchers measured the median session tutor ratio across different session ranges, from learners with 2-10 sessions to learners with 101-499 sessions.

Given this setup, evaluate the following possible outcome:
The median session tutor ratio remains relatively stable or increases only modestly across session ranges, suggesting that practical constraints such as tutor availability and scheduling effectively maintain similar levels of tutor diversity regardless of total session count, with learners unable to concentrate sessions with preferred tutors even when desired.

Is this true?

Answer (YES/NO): YES